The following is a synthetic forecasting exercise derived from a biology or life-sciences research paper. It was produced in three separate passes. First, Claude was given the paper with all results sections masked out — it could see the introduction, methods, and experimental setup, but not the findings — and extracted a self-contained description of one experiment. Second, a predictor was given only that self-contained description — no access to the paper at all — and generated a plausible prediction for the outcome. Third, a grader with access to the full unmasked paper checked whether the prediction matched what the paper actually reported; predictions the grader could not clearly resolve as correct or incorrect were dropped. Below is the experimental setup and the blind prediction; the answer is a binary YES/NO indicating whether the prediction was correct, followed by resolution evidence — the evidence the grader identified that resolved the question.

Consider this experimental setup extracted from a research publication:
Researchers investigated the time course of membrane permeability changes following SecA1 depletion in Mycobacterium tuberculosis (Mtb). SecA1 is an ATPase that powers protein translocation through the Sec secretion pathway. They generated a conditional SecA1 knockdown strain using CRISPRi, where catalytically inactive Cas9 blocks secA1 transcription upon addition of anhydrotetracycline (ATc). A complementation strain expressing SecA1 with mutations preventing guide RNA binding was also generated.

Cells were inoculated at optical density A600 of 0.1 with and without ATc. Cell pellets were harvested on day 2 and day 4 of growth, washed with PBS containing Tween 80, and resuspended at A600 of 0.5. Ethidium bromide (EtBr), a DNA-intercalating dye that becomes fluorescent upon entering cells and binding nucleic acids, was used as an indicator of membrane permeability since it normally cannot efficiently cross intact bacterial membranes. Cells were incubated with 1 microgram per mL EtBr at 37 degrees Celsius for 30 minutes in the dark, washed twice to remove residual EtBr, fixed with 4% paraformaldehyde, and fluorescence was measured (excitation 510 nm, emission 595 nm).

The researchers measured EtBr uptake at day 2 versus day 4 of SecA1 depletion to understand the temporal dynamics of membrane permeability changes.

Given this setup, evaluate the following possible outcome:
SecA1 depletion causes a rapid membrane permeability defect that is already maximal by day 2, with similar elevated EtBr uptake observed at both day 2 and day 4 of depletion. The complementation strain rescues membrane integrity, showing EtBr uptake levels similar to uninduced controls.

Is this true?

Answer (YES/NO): NO